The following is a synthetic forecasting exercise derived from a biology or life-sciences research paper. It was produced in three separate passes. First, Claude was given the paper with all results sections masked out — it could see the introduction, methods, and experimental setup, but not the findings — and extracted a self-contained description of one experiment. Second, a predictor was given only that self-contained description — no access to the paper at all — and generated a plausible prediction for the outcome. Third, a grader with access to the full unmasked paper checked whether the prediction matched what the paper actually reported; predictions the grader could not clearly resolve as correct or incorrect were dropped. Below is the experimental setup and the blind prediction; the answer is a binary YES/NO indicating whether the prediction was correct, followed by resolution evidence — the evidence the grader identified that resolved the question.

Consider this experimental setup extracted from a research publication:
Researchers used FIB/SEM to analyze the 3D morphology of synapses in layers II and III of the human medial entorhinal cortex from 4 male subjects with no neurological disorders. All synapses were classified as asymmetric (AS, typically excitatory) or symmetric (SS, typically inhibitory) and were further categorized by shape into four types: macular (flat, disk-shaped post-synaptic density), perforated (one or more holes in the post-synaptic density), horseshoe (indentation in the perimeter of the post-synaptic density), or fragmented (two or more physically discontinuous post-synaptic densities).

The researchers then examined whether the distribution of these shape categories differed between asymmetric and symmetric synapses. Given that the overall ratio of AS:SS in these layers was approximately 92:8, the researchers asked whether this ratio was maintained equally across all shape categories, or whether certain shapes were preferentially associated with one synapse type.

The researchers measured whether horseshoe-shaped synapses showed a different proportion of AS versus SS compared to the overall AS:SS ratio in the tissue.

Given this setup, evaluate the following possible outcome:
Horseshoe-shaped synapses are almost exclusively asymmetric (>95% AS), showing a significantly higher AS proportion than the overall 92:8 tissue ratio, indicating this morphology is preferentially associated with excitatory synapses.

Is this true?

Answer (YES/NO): NO